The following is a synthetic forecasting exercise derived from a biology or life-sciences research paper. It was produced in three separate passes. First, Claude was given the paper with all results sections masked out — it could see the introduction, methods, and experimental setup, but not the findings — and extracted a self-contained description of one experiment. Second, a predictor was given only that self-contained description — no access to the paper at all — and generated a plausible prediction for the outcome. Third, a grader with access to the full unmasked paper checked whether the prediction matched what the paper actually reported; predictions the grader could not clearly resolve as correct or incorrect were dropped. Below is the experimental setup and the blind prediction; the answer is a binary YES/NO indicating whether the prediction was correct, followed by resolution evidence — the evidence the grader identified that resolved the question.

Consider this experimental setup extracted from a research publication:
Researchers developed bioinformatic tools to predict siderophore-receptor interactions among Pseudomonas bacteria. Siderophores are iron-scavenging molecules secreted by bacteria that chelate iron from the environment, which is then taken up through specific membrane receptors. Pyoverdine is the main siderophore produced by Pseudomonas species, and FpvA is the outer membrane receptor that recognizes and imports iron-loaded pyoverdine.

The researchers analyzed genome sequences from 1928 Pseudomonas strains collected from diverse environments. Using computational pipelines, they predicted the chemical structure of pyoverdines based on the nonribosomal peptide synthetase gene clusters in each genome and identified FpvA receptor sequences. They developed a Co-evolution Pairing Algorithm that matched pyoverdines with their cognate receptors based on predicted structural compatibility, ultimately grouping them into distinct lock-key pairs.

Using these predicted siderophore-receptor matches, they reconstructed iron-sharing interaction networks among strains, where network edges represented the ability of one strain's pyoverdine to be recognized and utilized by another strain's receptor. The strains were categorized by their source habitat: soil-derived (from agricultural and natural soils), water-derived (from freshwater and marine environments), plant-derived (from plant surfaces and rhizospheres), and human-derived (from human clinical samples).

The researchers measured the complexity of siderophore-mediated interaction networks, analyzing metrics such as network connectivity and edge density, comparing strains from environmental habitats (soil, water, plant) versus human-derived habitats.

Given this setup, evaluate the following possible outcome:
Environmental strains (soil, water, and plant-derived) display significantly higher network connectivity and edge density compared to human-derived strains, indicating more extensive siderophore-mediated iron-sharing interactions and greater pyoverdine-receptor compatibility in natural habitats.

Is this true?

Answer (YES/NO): YES